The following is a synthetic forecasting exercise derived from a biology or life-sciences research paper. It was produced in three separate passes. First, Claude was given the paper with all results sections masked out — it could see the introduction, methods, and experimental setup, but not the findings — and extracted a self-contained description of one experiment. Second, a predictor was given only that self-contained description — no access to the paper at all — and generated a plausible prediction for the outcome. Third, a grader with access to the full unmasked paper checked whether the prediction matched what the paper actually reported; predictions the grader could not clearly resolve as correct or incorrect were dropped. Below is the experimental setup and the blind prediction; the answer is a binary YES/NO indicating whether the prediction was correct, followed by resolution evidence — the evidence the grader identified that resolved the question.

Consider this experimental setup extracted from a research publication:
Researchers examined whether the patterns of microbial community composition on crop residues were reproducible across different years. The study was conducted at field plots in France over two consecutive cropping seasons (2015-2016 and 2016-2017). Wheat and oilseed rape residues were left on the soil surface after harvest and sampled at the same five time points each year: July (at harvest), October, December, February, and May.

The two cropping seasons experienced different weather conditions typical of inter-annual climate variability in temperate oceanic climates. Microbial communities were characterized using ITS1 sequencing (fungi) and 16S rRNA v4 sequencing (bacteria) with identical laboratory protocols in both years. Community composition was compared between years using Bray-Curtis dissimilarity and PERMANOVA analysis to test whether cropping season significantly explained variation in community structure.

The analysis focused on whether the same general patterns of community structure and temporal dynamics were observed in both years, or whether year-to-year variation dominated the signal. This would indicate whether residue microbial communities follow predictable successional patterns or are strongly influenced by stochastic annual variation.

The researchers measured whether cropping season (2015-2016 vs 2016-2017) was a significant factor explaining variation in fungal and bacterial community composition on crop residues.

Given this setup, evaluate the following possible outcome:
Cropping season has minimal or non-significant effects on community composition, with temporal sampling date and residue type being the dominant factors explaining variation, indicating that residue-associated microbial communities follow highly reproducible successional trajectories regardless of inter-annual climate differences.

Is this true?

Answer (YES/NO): NO